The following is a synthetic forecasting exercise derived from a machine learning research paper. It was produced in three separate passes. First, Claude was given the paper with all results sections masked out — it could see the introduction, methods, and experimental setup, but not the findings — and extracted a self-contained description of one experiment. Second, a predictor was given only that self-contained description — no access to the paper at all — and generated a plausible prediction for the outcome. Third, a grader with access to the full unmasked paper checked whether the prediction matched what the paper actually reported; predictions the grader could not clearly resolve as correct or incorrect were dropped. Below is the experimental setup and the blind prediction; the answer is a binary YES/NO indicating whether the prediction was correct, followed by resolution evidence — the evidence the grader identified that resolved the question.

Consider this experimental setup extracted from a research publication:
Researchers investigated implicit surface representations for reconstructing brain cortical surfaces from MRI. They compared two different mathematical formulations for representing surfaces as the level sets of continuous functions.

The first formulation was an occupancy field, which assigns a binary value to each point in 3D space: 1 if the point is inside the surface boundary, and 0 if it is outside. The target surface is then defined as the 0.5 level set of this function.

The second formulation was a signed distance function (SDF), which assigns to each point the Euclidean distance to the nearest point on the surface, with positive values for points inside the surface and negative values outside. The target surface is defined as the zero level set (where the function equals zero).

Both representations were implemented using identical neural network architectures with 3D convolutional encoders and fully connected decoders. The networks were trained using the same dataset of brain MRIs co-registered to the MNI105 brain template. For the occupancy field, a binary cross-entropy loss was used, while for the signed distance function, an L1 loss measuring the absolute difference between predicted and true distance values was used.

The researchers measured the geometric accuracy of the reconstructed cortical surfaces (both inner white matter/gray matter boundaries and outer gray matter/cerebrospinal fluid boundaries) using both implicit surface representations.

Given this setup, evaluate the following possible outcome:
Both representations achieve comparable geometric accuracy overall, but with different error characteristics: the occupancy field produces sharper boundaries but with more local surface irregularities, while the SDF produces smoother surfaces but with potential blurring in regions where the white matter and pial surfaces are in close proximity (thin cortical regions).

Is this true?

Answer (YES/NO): NO